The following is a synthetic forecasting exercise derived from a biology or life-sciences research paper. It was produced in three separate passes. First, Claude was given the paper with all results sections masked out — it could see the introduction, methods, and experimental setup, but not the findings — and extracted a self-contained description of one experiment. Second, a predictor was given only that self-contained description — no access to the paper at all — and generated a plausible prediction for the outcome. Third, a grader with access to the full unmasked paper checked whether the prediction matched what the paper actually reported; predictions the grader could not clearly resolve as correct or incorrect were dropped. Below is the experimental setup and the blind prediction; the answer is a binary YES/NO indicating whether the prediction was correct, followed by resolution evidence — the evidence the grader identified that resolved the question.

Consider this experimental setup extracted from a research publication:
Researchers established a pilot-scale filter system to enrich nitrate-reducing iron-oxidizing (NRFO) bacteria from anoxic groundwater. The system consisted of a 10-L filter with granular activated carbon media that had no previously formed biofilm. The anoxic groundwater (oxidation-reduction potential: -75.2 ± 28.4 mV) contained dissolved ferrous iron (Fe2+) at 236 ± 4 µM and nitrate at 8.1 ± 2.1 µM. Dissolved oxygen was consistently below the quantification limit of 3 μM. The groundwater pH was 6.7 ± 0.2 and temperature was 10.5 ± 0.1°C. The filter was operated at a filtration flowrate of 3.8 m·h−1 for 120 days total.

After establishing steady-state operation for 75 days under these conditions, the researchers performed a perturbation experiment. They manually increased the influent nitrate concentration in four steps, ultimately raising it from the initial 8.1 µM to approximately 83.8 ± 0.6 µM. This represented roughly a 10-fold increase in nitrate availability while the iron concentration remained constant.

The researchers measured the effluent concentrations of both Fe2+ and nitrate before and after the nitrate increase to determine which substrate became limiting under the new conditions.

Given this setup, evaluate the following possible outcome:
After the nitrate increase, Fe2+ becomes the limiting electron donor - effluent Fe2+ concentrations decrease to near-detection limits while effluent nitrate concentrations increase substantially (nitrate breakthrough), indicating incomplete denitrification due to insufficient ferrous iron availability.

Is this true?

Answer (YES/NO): YES